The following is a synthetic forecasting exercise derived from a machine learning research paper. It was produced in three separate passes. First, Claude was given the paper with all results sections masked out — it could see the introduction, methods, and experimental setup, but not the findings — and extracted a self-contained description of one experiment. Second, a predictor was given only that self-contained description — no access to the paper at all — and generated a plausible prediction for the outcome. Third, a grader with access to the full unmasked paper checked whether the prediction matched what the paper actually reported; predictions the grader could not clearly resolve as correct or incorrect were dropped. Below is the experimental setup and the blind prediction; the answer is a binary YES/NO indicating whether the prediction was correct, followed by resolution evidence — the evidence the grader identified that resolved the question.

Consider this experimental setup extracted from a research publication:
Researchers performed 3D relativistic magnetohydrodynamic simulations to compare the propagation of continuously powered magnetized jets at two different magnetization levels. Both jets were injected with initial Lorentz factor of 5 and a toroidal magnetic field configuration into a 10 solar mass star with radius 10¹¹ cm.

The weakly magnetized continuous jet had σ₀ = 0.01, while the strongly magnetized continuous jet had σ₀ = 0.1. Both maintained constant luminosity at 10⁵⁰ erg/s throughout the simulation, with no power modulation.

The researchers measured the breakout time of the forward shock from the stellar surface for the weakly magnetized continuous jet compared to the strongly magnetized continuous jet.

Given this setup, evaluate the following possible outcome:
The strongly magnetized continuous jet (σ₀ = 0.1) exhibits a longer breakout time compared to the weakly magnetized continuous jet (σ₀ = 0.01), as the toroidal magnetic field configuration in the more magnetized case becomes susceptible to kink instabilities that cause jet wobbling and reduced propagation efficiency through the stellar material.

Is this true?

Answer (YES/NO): NO